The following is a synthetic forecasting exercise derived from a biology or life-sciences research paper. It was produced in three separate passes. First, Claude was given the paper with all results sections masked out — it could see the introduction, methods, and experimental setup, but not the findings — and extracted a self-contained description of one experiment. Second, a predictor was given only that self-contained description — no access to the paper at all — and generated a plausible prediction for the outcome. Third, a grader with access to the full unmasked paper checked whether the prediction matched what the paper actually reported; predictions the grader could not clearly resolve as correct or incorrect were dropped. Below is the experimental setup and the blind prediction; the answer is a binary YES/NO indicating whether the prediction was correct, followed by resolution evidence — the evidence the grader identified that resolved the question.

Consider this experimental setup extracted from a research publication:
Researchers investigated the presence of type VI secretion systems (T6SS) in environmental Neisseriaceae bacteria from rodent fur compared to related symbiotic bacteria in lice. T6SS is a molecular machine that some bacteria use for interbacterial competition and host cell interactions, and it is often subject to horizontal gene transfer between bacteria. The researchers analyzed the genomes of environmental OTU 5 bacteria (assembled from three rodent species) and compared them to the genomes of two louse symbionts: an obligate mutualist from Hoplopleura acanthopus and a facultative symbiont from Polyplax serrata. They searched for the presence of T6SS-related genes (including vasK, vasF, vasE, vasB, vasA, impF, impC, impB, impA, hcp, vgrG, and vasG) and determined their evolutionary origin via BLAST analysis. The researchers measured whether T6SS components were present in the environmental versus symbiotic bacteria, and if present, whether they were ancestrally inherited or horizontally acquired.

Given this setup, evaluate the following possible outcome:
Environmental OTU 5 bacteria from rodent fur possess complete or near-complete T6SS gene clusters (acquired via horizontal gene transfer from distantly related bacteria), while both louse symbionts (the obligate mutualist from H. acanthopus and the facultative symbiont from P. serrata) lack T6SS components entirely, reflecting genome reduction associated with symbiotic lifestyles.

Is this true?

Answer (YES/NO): NO